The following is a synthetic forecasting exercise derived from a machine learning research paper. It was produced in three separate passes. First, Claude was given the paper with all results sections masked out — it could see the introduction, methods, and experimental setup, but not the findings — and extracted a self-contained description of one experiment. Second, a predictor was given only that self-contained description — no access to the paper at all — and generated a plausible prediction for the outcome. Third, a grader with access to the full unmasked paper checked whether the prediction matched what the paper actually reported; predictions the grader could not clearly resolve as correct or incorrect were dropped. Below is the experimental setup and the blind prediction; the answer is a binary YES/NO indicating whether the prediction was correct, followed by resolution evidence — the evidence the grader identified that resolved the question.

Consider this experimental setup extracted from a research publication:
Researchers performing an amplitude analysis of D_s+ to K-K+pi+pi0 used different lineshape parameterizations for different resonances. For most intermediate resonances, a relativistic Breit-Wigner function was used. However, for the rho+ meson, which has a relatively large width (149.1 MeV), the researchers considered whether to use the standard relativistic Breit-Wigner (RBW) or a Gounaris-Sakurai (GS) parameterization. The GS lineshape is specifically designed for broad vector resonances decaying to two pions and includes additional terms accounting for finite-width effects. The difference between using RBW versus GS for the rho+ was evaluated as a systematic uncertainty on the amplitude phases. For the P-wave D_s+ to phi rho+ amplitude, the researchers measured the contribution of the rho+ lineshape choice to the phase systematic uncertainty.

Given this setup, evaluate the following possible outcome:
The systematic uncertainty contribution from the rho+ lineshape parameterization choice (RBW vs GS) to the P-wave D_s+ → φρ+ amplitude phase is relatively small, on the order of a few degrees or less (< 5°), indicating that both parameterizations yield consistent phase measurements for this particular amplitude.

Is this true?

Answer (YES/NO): YES